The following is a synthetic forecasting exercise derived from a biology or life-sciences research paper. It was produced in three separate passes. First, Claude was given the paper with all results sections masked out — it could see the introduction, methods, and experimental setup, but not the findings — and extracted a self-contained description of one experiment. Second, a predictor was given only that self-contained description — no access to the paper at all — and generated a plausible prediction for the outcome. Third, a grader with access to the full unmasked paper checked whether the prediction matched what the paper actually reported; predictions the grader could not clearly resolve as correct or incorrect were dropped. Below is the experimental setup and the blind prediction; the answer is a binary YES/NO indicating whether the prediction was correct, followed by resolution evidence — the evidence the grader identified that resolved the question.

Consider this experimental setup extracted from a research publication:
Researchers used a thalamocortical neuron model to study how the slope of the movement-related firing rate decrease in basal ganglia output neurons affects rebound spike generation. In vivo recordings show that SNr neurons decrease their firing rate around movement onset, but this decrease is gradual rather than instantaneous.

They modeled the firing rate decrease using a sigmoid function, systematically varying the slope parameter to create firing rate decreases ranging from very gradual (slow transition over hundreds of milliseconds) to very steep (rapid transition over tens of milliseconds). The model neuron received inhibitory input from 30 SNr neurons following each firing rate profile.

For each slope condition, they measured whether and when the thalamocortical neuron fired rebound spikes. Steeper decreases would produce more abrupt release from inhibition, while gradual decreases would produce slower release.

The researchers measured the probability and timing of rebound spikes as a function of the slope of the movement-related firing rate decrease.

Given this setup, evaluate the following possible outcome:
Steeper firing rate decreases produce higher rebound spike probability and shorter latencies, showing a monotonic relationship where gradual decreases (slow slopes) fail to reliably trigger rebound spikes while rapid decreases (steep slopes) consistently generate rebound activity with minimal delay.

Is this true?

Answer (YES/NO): YES